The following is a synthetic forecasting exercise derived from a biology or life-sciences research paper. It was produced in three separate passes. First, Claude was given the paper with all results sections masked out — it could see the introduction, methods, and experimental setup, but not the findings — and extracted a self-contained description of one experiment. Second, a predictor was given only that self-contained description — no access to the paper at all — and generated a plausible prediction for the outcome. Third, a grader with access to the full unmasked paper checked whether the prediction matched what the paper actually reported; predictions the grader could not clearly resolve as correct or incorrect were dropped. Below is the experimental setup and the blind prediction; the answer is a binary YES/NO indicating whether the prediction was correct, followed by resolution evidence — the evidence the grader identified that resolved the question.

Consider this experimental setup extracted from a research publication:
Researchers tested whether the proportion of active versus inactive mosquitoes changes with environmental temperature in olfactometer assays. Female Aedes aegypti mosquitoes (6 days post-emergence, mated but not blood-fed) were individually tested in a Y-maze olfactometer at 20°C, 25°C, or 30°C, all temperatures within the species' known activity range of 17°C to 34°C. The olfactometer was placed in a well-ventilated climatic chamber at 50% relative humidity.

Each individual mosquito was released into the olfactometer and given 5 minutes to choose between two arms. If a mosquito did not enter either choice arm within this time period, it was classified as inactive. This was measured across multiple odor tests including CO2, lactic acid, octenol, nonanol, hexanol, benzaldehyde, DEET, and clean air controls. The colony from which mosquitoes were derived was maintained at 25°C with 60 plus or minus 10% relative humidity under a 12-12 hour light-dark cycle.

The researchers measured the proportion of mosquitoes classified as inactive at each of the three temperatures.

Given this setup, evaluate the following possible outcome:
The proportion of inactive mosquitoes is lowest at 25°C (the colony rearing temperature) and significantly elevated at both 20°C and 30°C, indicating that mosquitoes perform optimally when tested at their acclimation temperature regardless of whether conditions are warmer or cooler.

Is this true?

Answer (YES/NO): NO